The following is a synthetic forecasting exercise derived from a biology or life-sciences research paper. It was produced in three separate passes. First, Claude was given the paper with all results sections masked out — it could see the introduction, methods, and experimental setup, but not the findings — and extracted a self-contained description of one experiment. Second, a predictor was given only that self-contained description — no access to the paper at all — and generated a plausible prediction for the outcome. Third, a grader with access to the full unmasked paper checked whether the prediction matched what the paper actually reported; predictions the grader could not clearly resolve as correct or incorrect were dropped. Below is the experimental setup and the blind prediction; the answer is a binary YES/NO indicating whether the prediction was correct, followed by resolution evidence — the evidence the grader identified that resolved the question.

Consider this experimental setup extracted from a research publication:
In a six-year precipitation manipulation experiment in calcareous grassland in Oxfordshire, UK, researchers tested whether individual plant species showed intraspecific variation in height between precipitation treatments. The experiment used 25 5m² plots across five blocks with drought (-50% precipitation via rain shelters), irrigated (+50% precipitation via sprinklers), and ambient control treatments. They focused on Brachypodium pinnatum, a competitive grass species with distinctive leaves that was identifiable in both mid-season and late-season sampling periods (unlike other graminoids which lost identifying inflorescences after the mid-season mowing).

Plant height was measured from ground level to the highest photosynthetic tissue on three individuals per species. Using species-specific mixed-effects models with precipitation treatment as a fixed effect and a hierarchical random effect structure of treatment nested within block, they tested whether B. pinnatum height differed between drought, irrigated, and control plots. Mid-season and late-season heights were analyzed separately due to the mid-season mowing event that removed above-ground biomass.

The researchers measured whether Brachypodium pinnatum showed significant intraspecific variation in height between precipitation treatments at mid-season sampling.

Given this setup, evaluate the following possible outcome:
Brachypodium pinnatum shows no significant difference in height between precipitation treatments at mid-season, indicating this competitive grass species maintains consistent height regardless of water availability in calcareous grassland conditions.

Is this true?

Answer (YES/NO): YES